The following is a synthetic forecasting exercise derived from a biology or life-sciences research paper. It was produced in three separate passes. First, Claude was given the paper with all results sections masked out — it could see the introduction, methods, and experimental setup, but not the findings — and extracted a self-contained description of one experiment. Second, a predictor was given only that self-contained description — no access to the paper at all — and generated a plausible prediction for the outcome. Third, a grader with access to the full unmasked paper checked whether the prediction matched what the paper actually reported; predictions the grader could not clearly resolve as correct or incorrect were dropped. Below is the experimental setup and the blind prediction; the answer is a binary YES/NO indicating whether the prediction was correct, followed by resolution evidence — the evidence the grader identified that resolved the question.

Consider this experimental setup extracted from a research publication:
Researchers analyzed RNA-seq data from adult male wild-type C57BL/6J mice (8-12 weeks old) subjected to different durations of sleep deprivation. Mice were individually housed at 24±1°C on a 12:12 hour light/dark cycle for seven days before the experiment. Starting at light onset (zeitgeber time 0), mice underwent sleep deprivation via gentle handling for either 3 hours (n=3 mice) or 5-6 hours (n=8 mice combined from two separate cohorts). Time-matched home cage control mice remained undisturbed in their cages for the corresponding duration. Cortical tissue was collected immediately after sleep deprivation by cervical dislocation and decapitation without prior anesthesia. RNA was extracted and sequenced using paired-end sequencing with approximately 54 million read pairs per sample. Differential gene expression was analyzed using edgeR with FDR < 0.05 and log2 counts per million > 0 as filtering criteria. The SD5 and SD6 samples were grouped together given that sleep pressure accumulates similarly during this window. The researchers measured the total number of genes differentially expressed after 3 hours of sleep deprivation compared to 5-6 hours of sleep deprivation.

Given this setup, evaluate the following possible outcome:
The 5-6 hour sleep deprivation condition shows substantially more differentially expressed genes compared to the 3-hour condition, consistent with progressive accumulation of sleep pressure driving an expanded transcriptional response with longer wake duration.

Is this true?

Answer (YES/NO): YES